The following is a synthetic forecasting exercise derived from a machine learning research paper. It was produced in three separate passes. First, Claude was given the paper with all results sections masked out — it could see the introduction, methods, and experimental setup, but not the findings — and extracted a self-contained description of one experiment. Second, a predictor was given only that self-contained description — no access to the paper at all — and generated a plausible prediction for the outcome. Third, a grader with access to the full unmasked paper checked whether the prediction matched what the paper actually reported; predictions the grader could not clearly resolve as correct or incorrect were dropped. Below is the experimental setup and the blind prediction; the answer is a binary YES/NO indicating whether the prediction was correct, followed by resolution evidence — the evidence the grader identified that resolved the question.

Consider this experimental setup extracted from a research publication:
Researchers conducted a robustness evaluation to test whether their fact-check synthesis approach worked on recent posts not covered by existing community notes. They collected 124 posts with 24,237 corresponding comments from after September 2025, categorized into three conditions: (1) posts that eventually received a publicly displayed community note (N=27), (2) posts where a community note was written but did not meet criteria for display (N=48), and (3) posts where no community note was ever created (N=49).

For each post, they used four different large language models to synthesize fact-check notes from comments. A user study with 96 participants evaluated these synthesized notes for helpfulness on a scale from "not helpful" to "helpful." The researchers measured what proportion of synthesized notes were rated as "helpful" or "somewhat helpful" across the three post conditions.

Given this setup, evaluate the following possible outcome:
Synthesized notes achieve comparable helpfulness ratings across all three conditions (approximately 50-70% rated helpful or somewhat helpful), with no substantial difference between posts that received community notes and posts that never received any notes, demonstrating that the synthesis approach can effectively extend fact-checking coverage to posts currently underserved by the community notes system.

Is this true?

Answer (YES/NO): NO